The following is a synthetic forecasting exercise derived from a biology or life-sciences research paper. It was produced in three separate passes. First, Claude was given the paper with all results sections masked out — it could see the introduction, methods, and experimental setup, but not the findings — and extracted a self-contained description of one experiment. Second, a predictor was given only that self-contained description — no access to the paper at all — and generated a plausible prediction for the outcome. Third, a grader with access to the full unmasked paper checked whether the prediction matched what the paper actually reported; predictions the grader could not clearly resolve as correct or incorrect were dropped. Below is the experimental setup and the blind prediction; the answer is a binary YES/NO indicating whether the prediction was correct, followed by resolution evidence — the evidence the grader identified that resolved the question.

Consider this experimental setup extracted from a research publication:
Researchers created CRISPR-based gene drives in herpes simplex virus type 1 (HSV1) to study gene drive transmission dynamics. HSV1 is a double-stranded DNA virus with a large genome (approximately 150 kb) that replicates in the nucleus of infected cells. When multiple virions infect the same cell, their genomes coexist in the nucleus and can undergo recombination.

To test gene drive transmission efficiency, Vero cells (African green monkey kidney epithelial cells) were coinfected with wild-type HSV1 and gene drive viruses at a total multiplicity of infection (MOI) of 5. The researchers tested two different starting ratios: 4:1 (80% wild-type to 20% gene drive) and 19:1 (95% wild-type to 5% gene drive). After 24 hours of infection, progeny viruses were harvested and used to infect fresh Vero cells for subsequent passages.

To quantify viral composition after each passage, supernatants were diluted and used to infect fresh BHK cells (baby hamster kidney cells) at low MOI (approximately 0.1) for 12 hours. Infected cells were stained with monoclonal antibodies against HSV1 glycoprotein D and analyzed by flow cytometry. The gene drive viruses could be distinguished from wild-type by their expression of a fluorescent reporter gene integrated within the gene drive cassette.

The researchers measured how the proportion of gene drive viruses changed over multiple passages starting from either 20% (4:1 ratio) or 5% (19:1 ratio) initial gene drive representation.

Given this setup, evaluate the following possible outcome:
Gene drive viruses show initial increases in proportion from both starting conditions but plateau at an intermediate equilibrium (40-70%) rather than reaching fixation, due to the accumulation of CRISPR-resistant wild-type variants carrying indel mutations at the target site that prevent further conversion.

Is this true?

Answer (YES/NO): NO